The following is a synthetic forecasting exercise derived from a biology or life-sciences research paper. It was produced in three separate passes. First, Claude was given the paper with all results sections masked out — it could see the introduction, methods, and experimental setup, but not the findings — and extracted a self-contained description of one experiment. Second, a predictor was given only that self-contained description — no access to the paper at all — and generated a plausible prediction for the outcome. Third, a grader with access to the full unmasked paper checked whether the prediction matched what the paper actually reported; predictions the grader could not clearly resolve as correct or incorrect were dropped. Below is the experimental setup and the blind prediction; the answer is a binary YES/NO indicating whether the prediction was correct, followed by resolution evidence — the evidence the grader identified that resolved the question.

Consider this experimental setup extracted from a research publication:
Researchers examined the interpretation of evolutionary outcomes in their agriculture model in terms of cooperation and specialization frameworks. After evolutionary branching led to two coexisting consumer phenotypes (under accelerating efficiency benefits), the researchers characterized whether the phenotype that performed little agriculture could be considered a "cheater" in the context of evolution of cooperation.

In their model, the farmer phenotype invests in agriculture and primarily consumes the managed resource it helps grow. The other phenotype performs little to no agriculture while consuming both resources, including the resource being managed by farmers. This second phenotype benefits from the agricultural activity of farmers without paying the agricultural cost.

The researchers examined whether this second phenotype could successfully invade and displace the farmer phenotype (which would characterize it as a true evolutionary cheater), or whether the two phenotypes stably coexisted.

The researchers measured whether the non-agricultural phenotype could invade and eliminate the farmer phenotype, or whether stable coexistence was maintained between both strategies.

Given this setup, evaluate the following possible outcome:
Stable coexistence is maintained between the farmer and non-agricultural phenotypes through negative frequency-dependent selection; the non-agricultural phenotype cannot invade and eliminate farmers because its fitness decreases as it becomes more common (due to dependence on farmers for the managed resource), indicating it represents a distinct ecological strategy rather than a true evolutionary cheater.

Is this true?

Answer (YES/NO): NO